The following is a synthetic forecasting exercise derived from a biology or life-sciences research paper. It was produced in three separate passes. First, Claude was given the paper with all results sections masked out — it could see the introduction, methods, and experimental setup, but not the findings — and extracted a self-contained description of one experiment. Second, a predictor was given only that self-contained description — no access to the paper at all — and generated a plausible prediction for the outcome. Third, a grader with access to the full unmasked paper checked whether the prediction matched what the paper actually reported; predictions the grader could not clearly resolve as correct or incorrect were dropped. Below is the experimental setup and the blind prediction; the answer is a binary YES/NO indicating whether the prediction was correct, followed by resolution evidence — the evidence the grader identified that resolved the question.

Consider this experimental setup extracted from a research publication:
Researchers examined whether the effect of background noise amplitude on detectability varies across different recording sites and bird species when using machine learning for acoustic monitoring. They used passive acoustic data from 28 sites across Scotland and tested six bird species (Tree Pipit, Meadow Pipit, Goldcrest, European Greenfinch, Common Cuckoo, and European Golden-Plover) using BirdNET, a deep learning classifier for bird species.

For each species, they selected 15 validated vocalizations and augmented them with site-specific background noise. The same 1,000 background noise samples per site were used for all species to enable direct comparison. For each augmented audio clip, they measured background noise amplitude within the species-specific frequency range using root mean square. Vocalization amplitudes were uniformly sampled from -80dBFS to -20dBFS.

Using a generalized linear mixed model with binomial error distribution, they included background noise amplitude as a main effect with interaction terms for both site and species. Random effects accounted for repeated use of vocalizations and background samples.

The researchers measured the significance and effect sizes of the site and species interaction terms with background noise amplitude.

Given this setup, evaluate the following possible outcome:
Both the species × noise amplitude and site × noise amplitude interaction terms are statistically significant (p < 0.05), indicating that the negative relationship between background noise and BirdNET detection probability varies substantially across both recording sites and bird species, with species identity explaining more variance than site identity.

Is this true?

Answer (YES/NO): NO